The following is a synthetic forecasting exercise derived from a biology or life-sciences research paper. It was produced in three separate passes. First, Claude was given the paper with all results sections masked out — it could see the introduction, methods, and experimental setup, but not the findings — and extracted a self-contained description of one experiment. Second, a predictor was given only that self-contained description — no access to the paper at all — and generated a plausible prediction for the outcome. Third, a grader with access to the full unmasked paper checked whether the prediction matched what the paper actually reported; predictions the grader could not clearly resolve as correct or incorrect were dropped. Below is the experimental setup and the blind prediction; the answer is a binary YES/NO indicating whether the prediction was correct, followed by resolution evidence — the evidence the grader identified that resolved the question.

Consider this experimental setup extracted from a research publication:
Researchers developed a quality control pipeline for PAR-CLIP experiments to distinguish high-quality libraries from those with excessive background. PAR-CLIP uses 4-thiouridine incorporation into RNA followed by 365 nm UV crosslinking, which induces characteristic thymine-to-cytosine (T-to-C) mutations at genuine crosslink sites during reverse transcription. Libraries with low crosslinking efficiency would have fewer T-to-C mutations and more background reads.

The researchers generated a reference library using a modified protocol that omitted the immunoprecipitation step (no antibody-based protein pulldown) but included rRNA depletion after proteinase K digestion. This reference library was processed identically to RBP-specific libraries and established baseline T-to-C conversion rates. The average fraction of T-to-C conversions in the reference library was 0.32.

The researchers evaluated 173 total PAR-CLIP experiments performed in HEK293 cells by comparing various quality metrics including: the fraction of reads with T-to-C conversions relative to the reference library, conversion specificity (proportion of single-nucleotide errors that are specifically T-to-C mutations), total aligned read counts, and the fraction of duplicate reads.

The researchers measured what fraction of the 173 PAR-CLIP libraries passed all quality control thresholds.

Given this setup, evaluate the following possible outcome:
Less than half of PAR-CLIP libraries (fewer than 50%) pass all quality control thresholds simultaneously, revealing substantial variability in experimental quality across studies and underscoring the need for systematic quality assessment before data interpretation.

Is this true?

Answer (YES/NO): NO